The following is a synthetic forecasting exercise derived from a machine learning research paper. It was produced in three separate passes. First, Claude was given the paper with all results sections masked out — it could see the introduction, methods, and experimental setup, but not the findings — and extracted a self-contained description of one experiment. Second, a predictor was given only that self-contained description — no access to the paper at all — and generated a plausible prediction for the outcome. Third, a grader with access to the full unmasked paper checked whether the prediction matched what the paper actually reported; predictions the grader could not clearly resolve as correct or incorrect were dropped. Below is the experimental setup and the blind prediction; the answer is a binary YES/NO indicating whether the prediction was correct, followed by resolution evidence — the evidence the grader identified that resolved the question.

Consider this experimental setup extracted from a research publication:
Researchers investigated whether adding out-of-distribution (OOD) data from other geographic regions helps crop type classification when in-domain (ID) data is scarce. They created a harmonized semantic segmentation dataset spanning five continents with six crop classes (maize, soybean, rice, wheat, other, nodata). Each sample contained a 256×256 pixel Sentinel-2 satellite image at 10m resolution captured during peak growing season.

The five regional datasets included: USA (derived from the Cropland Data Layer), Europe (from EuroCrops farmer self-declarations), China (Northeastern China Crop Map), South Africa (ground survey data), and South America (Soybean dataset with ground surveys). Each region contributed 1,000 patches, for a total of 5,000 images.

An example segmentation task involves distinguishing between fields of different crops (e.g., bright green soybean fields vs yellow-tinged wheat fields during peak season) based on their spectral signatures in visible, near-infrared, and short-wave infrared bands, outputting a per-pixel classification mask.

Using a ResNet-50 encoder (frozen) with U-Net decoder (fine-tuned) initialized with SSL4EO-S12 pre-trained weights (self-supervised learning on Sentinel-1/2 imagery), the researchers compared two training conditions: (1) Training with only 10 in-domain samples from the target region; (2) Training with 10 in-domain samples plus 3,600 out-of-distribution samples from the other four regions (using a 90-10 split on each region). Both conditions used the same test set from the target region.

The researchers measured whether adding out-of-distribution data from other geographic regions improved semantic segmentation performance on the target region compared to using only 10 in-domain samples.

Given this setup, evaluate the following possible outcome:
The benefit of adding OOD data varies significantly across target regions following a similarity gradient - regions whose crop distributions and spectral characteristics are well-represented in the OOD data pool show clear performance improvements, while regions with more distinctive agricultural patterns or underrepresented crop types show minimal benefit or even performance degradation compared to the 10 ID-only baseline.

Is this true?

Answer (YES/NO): NO